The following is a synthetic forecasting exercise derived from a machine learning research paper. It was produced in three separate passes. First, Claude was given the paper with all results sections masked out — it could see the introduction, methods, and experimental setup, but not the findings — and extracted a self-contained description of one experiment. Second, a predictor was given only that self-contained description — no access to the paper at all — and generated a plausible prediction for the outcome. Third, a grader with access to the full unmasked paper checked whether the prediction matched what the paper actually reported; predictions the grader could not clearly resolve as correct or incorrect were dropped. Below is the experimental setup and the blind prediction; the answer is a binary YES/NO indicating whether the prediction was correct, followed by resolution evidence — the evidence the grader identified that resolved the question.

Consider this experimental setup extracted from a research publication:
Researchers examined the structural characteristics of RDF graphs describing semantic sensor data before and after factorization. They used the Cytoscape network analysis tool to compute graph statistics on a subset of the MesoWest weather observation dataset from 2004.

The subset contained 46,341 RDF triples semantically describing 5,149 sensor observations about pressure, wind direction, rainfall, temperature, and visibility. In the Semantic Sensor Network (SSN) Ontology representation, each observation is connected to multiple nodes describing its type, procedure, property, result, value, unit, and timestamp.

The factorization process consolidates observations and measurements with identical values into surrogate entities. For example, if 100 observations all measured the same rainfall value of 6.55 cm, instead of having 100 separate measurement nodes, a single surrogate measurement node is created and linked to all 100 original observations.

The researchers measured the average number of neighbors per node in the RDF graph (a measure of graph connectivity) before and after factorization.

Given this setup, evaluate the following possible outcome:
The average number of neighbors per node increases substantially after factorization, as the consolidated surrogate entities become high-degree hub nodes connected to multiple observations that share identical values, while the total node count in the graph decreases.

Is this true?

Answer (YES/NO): NO